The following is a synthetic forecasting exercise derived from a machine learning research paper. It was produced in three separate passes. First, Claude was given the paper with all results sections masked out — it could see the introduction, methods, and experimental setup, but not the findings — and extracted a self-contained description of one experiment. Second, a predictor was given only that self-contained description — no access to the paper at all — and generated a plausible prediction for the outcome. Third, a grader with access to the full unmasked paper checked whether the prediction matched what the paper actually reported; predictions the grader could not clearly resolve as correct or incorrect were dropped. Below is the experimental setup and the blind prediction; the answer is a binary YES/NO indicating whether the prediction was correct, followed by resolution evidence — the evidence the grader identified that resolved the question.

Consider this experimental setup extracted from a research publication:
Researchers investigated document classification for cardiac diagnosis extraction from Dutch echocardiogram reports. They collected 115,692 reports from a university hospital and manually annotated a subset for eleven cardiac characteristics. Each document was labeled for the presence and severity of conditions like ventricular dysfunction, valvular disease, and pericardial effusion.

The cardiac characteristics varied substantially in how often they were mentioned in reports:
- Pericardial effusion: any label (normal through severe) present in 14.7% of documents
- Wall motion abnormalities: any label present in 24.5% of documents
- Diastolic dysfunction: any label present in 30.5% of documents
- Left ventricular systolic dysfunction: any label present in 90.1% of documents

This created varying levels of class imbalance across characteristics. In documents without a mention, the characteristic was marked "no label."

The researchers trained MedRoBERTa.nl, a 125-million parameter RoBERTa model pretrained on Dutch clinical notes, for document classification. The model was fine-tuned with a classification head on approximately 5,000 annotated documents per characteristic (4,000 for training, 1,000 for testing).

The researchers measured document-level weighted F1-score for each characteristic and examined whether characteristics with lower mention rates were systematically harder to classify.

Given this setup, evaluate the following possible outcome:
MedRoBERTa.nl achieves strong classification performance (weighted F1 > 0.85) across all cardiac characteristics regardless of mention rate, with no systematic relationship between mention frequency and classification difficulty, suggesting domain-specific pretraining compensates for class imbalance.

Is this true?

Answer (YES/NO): YES